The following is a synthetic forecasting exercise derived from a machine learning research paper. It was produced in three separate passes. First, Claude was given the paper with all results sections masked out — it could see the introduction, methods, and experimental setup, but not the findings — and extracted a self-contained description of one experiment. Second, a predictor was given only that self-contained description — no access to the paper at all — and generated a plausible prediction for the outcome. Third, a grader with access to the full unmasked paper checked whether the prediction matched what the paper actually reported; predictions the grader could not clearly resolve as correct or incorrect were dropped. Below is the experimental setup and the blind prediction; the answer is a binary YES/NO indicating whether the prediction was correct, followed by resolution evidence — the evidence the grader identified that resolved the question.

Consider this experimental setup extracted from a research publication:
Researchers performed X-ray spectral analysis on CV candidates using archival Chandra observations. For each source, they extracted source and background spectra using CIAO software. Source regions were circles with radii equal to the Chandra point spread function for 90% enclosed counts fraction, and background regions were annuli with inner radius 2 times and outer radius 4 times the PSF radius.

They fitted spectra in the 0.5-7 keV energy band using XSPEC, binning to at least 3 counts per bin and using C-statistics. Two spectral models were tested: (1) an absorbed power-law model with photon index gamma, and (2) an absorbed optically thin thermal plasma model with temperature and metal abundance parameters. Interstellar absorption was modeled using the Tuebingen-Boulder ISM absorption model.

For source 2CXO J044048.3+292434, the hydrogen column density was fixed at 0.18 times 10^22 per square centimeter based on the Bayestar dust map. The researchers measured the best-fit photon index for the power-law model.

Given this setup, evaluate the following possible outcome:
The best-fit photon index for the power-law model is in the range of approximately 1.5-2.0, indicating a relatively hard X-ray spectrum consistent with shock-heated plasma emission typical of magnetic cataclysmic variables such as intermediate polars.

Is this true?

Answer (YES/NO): NO